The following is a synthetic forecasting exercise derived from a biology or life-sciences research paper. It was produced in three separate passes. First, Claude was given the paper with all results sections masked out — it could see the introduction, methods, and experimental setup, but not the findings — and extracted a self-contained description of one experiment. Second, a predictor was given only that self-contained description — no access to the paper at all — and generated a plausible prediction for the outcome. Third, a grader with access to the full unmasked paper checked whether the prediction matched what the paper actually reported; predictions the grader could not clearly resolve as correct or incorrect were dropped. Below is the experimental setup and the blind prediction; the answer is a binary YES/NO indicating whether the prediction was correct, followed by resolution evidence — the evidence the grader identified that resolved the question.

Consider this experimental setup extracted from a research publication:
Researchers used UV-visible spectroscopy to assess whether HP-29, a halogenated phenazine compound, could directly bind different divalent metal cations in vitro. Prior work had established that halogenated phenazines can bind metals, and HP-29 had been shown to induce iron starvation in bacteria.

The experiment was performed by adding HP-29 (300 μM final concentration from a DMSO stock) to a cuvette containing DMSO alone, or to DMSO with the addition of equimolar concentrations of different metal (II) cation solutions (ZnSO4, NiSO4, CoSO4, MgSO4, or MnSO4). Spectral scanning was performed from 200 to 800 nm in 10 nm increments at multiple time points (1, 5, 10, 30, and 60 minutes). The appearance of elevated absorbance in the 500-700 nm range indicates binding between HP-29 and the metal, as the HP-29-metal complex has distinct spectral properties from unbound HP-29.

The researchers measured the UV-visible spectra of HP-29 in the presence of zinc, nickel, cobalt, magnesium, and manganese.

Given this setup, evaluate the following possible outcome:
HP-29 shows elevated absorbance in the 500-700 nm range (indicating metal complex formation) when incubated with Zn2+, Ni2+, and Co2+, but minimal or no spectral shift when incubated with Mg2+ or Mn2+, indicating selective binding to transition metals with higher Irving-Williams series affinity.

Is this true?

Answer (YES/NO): NO